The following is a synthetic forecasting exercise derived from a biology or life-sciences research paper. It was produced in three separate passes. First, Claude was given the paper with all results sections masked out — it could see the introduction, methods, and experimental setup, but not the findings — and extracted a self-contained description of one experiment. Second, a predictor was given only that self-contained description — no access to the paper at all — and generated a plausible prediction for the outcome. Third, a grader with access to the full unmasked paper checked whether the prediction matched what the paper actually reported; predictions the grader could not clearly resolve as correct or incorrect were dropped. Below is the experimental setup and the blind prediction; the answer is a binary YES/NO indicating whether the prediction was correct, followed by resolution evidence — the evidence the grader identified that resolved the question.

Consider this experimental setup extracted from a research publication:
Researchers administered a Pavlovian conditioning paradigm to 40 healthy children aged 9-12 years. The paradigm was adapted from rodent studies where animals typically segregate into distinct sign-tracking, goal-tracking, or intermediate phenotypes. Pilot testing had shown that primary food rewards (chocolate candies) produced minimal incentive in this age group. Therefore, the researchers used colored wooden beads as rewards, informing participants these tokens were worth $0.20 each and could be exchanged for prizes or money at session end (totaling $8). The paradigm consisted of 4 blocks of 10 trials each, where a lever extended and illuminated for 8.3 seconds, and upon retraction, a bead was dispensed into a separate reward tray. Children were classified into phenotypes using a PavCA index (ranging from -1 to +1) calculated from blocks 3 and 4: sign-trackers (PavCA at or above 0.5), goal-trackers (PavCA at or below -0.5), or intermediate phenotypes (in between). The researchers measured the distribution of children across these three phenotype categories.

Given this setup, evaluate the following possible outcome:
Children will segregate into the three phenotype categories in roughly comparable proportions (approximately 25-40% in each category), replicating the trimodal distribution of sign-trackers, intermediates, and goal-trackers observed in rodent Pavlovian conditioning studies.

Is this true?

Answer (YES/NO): NO